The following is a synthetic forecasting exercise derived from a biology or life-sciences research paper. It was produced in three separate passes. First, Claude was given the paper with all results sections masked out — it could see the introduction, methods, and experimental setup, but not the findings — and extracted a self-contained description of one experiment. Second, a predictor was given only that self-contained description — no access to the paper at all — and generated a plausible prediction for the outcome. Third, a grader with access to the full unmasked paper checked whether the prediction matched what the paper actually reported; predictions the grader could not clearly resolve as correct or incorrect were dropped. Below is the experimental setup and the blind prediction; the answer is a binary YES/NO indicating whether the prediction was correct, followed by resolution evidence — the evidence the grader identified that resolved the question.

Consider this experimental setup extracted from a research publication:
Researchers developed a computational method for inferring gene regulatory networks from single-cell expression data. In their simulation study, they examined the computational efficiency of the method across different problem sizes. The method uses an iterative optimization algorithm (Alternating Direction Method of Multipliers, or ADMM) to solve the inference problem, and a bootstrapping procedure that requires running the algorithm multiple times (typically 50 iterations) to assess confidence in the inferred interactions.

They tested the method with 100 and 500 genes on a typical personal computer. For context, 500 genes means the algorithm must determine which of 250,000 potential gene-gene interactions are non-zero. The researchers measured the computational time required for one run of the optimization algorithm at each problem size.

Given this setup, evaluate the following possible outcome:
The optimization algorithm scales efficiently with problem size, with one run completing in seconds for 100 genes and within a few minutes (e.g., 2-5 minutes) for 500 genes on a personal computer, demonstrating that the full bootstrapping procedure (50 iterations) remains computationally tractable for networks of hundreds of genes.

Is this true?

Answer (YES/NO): NO